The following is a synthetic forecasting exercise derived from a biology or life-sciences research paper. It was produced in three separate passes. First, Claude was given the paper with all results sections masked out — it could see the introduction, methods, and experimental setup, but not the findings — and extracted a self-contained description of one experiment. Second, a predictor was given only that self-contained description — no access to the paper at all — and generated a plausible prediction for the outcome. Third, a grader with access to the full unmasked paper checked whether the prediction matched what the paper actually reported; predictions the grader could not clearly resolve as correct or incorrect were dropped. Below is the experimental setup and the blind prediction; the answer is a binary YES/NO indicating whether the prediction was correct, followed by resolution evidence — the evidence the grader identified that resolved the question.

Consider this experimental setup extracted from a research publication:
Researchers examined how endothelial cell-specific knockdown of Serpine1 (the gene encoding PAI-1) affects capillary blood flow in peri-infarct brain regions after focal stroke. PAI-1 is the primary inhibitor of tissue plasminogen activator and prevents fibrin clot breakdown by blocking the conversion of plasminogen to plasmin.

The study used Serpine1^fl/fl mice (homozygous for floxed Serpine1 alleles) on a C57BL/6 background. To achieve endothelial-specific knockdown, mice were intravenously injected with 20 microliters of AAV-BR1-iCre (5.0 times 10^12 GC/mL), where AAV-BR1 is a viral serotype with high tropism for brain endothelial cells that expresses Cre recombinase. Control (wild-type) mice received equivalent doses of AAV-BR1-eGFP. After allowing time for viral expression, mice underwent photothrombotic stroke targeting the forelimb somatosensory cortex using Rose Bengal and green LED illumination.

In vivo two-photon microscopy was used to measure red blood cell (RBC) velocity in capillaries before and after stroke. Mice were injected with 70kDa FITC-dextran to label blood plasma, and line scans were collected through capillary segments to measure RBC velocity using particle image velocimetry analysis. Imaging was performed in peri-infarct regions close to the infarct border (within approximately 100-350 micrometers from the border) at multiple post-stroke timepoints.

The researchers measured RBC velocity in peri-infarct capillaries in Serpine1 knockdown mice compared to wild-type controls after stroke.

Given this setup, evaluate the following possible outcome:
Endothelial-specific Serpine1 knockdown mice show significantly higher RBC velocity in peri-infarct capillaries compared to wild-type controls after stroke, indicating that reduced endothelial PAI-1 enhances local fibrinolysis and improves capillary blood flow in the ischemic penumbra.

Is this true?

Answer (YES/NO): NO